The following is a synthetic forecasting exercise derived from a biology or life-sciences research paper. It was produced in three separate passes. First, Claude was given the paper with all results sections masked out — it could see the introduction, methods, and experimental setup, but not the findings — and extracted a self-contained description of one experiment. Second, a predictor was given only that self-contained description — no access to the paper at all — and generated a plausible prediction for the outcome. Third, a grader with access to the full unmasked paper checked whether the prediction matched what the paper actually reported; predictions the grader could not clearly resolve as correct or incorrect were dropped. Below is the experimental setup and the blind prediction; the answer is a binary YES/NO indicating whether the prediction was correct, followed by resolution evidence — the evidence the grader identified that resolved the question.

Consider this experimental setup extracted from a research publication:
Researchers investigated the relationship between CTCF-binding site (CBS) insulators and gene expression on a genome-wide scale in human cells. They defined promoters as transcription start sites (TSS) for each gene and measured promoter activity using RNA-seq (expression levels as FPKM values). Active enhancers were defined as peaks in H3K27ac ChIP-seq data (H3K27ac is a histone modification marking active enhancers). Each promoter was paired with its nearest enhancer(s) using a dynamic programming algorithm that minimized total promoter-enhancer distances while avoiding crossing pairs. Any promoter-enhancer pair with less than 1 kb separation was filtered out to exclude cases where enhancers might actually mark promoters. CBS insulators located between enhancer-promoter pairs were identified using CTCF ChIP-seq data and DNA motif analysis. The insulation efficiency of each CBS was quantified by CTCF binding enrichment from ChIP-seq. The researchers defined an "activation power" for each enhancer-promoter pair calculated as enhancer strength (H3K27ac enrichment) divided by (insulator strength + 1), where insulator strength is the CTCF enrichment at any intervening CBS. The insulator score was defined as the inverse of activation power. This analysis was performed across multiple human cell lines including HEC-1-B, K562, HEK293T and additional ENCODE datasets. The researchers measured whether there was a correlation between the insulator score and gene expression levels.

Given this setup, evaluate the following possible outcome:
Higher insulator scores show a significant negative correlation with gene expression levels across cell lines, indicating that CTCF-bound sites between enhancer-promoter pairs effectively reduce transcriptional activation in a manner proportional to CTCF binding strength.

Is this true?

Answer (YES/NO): YES